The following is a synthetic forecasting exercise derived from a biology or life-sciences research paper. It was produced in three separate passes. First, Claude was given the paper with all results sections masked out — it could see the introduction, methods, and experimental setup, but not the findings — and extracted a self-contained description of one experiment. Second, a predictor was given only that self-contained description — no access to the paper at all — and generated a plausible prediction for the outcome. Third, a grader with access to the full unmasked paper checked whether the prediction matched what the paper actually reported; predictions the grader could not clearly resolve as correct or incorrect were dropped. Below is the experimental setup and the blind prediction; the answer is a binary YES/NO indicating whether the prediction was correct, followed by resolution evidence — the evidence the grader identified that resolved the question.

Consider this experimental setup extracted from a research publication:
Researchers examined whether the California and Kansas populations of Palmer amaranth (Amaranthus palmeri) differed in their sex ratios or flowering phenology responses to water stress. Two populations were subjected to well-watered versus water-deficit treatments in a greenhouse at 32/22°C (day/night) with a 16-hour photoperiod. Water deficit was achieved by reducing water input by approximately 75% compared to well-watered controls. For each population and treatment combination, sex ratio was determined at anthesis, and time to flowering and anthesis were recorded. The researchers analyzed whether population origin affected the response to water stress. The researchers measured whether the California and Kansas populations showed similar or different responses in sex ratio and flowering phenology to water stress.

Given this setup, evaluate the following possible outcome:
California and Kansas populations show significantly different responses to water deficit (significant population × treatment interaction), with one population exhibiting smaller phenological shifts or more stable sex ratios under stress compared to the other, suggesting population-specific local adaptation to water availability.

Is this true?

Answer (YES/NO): NO